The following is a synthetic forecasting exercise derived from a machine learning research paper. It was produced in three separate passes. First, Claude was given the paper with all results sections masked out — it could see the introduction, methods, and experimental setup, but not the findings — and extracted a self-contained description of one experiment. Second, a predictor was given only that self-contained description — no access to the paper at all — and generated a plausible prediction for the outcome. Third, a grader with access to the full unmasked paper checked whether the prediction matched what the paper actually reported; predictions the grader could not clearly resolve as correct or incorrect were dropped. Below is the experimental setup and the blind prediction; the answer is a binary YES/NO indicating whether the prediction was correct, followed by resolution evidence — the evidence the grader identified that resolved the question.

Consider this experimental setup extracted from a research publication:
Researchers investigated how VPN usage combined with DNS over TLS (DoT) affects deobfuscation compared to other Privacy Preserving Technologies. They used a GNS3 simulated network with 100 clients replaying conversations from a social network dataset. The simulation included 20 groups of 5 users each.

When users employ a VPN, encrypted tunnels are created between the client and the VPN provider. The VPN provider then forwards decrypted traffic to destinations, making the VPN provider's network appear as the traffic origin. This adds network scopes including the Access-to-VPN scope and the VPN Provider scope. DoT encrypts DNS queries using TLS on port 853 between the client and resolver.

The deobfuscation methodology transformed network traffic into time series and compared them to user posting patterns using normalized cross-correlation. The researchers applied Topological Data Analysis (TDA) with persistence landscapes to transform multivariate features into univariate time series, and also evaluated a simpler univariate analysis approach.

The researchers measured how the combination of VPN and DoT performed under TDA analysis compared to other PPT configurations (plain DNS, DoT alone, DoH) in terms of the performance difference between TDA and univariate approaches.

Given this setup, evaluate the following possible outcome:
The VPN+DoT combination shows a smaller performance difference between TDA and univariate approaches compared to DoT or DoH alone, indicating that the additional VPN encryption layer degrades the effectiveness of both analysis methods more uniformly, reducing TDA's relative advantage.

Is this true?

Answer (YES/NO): NO